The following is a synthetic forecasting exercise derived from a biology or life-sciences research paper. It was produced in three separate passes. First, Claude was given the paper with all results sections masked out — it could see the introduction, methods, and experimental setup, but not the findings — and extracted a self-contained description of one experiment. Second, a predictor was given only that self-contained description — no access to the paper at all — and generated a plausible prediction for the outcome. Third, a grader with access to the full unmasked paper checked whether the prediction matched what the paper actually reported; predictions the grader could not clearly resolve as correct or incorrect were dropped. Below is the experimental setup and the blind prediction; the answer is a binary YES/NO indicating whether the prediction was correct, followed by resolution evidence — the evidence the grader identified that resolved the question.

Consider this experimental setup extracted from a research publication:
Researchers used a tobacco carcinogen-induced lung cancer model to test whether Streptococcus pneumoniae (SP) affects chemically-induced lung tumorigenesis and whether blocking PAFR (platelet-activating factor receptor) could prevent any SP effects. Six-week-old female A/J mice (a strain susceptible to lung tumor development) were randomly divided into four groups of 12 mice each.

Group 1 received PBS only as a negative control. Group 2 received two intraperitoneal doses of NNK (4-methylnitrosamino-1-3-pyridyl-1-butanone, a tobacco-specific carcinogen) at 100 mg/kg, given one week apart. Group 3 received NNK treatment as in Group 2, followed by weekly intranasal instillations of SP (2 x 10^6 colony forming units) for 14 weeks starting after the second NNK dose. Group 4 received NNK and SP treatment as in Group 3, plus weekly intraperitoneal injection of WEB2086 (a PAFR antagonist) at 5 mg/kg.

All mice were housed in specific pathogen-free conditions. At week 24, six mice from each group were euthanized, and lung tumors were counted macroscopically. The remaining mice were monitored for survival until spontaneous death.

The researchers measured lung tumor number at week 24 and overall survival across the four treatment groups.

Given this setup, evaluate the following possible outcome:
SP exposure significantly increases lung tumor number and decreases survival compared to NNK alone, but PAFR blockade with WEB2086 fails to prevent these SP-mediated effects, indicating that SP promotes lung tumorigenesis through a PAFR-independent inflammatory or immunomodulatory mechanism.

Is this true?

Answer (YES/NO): NO